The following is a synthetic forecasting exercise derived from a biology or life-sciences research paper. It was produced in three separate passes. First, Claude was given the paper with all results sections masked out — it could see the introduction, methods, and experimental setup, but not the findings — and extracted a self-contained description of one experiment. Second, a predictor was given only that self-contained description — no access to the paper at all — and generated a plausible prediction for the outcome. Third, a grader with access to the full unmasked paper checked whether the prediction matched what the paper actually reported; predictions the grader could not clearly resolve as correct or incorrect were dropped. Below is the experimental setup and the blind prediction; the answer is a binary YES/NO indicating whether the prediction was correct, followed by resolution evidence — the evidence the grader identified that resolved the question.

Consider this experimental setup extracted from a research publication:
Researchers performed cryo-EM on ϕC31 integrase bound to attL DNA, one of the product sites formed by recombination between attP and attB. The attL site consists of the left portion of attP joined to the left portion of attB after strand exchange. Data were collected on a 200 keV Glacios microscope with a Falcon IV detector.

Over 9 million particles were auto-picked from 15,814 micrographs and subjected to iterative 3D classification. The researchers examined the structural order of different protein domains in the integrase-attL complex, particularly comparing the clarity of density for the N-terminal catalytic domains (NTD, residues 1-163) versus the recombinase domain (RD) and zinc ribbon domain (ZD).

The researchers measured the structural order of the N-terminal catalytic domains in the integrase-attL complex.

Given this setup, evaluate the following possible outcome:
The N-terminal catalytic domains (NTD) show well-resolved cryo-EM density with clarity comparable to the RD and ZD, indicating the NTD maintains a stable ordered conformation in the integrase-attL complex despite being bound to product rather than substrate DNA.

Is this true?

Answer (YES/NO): YES